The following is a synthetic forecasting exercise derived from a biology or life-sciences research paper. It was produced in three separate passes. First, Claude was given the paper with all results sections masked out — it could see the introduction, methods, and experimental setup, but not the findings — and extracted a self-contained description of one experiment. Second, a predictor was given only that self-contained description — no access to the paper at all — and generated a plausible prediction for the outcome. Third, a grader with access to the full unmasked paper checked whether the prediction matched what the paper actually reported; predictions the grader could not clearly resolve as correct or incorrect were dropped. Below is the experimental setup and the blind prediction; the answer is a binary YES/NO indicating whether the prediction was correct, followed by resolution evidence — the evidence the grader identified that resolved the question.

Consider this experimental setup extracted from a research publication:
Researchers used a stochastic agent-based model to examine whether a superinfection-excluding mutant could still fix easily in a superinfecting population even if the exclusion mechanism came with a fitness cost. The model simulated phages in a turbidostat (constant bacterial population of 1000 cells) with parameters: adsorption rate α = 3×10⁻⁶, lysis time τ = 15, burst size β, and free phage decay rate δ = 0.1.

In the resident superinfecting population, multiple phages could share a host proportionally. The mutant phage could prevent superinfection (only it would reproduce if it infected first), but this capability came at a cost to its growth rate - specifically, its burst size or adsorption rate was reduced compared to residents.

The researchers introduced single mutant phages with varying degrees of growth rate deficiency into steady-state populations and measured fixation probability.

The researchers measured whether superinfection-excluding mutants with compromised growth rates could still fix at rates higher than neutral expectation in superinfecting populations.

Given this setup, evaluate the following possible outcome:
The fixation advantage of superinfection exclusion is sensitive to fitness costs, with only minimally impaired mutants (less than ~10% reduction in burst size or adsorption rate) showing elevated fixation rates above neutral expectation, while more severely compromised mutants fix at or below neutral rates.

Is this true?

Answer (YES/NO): YES